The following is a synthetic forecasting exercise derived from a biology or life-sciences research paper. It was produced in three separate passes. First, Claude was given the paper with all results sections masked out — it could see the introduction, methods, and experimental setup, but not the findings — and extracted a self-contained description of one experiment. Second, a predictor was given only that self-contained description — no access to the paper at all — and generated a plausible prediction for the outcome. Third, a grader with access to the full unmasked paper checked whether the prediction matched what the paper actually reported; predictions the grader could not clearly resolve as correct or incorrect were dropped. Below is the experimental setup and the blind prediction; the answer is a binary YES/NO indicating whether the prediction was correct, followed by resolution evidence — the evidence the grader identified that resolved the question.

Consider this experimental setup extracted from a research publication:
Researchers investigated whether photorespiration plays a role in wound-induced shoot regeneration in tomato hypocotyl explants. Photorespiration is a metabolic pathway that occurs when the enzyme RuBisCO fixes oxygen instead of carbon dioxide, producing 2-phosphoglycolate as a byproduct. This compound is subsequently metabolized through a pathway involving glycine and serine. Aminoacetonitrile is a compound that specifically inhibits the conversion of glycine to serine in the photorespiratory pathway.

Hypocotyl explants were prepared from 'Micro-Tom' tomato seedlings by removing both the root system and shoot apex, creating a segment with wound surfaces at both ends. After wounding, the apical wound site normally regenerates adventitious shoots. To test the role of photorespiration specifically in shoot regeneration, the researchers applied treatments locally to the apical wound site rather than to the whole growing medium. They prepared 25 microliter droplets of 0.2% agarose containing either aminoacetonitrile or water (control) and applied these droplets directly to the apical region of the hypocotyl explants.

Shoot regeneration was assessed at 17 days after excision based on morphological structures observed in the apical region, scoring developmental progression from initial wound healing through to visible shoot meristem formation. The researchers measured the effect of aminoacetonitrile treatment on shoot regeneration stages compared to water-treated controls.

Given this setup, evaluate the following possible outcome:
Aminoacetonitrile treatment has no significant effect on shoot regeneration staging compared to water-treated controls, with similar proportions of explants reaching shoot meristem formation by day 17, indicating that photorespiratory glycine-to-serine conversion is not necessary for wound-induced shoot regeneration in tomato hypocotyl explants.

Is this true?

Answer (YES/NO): NO